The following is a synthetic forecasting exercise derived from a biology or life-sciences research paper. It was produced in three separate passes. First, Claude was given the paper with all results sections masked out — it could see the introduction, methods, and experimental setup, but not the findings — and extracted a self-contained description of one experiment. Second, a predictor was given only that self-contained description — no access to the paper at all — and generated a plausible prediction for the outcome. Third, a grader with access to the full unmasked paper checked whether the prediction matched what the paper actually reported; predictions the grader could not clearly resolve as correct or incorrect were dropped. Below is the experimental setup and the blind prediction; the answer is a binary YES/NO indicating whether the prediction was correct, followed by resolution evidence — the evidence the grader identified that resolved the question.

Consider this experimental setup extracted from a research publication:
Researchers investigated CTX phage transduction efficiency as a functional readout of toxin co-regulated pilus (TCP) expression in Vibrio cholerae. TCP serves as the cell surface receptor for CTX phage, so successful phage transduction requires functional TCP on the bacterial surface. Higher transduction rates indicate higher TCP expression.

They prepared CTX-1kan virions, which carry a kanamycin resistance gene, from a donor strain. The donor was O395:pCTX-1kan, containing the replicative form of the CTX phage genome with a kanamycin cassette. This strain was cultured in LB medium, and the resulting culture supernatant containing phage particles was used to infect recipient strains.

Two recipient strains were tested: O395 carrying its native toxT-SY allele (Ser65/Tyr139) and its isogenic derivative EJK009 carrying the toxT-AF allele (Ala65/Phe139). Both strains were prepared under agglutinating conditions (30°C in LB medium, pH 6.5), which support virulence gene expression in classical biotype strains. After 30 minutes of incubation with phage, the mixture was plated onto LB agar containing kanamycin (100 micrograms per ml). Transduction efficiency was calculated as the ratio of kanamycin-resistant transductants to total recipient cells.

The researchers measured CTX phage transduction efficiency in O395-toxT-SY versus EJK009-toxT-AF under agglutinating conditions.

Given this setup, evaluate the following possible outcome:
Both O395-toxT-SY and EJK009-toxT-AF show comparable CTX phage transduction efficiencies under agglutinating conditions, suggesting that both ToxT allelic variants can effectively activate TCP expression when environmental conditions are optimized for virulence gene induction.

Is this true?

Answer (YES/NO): YES